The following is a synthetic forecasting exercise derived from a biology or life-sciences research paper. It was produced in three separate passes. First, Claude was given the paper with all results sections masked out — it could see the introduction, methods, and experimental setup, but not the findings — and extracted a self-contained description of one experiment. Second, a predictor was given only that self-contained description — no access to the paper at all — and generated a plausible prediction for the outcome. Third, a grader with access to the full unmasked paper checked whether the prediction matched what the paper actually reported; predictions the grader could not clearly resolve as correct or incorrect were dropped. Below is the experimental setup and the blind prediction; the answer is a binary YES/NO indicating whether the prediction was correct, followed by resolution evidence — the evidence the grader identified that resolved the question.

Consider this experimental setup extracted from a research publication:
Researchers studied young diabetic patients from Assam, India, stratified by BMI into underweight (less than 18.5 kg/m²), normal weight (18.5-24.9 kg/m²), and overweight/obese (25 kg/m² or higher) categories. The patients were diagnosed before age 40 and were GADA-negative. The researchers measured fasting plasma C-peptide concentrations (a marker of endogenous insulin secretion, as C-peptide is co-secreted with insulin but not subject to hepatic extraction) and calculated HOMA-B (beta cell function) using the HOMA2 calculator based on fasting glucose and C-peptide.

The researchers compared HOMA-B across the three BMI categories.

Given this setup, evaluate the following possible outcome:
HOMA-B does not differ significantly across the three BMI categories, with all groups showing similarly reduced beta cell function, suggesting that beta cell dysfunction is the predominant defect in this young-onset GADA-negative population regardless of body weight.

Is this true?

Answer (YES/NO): NO